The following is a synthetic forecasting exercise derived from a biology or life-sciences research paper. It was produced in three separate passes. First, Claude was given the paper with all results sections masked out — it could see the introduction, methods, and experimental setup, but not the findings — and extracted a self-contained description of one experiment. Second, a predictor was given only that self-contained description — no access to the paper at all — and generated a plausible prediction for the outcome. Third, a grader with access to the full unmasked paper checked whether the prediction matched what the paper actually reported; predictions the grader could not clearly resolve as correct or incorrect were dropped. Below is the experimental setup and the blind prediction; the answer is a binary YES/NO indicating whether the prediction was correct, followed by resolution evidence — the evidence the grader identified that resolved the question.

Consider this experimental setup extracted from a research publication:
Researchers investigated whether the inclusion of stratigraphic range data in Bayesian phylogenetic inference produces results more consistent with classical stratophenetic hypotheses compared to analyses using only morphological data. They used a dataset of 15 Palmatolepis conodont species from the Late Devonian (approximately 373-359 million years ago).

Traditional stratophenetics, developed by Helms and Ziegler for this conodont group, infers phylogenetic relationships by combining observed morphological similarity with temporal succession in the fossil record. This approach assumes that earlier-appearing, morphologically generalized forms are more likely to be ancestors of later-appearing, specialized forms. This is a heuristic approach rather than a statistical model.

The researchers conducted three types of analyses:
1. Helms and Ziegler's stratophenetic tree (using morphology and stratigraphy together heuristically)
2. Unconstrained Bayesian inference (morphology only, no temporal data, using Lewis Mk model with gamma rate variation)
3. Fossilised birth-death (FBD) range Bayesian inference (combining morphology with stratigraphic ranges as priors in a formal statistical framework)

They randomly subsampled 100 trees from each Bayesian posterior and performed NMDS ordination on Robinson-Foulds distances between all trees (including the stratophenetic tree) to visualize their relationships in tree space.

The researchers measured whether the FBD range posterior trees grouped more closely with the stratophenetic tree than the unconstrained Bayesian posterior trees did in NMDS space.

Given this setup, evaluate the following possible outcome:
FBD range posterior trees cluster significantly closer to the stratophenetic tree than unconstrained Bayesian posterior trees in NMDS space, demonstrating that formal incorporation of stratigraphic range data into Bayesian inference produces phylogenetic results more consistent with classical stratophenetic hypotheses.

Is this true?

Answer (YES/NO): NO